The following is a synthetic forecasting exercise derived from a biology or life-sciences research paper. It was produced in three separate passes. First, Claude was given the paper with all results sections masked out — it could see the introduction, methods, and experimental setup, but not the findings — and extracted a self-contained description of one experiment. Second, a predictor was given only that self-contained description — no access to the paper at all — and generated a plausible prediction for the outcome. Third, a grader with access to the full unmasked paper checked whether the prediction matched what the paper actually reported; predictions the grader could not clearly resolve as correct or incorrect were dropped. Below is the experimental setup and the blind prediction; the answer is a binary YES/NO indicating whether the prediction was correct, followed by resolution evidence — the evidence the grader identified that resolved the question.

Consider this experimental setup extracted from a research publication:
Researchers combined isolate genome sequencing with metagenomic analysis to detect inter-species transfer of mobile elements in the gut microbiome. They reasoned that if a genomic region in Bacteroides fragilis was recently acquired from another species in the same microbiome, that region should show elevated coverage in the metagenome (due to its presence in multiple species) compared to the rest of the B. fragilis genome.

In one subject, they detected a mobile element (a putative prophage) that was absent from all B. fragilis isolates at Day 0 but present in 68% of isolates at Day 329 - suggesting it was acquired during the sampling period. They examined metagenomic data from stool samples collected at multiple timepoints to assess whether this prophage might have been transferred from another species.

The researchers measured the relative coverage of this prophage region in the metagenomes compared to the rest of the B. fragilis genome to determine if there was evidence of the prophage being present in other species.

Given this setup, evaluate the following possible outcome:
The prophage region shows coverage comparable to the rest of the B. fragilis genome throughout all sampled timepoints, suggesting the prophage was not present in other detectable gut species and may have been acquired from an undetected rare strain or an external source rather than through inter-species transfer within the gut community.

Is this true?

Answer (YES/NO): NO